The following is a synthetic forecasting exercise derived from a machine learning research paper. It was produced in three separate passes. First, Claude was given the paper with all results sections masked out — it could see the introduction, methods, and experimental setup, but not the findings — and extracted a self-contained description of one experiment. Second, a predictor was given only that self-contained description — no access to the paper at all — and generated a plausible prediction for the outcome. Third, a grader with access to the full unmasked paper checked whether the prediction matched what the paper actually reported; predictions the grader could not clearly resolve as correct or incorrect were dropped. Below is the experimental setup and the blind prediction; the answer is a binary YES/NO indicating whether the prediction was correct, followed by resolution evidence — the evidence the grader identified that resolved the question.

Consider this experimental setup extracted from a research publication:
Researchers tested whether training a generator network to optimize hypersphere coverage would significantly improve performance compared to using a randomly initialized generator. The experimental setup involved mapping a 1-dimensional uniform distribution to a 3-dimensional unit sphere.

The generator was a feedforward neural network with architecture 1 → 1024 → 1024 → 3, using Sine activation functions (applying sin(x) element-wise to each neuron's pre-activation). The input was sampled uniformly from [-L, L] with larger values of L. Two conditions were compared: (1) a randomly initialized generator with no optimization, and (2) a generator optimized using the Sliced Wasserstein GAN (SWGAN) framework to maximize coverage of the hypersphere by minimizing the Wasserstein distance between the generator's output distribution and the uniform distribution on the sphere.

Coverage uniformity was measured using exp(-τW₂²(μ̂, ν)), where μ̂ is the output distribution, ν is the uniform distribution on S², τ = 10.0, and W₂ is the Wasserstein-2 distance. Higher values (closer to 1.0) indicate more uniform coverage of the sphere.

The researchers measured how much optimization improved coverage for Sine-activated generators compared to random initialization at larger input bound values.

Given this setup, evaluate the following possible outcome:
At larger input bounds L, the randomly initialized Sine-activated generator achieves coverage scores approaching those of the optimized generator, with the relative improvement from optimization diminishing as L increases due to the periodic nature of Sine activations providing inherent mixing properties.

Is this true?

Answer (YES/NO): YES